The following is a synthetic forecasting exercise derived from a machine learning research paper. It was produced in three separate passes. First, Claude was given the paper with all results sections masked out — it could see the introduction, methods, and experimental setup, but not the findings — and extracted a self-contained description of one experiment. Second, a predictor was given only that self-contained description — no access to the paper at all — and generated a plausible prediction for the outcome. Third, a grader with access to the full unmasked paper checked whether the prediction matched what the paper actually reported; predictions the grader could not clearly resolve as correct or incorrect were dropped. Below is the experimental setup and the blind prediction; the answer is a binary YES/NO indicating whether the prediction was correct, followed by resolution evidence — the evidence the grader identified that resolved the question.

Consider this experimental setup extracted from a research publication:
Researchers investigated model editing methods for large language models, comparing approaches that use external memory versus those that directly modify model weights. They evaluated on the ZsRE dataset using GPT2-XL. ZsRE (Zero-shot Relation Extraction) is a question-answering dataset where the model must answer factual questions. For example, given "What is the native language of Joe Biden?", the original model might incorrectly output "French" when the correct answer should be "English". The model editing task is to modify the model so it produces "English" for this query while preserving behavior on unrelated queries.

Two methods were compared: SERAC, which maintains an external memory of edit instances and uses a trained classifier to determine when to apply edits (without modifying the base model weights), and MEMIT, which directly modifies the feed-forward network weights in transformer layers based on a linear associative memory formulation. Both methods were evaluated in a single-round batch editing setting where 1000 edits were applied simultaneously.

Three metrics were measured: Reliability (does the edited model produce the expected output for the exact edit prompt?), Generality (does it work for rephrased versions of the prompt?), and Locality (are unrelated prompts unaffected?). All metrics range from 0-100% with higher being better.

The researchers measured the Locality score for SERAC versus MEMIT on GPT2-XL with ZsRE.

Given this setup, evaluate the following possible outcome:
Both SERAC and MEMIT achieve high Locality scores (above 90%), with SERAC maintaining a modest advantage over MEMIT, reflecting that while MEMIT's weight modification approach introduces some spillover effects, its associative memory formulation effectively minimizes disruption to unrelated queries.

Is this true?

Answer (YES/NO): NO